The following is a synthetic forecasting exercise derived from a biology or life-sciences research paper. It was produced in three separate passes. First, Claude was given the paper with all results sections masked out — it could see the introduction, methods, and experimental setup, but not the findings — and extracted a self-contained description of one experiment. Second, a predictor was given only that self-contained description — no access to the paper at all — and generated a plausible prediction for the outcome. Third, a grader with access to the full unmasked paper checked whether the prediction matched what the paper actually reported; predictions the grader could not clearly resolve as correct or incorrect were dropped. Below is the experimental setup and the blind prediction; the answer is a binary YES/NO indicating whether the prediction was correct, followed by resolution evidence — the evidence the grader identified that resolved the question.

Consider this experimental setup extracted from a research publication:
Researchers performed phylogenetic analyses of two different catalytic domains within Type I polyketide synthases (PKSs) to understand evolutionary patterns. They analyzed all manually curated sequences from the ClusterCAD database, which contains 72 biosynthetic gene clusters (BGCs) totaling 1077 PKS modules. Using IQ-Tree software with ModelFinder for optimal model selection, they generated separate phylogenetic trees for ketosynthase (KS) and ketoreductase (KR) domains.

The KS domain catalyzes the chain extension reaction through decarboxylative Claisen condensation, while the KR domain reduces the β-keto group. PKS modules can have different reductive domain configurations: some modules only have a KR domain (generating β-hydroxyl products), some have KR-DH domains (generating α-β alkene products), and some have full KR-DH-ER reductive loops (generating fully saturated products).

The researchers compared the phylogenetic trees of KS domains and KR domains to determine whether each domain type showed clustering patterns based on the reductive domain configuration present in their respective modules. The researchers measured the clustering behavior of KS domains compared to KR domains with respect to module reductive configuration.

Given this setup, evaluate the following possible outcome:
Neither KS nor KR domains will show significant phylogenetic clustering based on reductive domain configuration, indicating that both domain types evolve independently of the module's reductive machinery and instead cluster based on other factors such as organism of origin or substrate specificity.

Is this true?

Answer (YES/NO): NO